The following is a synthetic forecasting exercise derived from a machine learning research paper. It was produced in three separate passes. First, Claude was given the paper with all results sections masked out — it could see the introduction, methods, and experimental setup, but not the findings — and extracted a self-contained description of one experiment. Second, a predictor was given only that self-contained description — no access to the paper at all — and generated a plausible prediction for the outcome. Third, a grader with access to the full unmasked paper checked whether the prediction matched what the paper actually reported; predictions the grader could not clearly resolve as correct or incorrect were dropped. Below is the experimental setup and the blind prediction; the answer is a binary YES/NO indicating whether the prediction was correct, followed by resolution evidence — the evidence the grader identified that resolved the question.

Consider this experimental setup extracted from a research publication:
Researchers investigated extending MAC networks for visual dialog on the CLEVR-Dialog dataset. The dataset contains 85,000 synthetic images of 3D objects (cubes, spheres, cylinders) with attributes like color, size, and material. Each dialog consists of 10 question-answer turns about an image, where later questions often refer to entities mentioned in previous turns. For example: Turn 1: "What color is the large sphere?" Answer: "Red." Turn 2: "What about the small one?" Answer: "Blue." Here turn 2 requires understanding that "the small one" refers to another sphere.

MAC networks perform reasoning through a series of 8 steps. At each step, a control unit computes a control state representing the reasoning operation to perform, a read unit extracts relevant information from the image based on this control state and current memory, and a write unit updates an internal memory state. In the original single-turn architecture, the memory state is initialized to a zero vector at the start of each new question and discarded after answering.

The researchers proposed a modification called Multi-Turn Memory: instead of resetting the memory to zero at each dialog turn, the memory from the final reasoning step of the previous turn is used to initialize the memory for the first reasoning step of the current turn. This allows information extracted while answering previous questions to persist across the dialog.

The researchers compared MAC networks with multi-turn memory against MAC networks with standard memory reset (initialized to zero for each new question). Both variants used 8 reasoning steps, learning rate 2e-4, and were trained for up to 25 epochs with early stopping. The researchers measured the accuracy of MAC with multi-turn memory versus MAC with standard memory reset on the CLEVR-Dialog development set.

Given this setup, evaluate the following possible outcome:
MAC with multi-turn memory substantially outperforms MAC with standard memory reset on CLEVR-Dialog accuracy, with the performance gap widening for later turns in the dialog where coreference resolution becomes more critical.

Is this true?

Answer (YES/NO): YES